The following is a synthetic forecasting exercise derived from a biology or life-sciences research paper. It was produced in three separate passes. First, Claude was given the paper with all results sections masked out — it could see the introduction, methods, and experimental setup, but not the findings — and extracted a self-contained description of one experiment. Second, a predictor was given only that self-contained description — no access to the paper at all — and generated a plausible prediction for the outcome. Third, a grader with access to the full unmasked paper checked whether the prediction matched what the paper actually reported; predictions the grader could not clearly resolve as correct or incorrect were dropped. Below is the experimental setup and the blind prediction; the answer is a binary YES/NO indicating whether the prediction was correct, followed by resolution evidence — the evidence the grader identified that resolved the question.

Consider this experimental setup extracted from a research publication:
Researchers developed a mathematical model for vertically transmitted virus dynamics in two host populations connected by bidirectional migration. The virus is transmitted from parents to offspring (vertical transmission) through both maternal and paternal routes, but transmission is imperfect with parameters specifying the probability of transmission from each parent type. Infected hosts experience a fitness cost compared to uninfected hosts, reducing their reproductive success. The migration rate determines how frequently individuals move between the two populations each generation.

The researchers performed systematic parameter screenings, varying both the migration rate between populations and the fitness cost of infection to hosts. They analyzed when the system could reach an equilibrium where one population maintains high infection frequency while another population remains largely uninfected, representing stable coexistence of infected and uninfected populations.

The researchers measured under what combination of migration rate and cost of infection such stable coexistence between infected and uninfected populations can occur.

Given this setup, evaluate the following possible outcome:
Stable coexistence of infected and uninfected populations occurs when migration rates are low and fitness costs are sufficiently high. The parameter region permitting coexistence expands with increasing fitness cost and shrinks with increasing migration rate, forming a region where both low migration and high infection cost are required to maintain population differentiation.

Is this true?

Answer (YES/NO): NO